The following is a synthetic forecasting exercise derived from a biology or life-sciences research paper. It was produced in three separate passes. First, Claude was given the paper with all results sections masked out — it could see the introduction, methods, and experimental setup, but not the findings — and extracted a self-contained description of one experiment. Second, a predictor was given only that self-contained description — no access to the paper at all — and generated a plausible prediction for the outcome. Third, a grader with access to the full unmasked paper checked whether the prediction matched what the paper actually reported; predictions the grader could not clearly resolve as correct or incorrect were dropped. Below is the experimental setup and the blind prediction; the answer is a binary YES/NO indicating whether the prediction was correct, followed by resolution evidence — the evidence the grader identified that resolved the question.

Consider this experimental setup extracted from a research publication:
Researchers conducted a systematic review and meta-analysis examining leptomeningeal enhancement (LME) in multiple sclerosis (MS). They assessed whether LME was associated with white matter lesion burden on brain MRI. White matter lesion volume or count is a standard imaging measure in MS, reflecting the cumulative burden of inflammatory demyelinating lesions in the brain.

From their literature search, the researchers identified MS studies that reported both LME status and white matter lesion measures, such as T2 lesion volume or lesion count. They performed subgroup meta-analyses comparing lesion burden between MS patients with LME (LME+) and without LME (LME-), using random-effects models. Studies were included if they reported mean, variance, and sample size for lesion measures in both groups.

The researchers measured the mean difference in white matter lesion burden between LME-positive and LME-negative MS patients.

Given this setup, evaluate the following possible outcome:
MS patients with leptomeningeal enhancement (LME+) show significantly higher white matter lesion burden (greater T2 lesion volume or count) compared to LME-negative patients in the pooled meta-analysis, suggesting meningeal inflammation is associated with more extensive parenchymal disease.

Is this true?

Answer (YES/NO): YES